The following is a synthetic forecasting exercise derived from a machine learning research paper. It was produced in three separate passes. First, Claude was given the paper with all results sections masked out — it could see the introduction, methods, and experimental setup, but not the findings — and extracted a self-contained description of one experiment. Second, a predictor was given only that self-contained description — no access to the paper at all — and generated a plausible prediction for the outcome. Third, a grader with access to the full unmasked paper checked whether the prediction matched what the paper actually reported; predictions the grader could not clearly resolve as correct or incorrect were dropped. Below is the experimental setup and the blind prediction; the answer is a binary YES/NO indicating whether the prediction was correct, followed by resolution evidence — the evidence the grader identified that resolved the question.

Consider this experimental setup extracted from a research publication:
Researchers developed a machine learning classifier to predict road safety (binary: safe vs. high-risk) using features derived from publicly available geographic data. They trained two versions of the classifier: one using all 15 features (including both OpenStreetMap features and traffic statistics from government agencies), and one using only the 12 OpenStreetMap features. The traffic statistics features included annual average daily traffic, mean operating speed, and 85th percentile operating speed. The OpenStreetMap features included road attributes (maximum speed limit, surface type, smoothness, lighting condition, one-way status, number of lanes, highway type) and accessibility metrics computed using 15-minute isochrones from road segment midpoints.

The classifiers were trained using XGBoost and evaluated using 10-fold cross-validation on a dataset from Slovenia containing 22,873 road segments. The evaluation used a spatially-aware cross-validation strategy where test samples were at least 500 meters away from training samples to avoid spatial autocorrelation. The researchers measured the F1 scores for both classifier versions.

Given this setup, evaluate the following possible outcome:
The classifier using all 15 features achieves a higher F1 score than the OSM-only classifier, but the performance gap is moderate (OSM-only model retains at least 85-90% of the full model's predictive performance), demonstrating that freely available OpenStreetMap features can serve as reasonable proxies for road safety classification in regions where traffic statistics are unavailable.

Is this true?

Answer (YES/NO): YES